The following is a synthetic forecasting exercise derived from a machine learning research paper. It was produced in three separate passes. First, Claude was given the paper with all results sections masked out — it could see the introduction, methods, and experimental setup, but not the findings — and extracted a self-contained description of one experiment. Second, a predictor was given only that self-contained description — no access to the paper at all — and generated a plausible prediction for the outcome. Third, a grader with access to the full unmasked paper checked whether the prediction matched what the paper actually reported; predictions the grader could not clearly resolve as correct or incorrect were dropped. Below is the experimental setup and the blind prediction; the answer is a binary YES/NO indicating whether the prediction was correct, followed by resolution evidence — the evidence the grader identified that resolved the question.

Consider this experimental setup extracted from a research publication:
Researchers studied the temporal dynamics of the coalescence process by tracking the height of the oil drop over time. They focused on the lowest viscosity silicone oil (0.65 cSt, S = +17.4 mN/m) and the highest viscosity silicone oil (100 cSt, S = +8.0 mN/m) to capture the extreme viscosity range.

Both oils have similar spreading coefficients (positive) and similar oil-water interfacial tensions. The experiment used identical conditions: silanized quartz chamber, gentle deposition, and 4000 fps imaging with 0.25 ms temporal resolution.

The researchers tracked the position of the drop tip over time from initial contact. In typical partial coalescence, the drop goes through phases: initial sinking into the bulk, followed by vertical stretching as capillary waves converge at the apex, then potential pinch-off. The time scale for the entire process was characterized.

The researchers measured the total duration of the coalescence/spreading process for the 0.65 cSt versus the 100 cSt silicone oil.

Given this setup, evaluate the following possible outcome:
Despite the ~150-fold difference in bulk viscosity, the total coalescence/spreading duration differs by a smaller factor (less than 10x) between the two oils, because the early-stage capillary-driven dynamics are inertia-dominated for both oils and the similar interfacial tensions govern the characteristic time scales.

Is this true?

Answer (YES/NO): YES